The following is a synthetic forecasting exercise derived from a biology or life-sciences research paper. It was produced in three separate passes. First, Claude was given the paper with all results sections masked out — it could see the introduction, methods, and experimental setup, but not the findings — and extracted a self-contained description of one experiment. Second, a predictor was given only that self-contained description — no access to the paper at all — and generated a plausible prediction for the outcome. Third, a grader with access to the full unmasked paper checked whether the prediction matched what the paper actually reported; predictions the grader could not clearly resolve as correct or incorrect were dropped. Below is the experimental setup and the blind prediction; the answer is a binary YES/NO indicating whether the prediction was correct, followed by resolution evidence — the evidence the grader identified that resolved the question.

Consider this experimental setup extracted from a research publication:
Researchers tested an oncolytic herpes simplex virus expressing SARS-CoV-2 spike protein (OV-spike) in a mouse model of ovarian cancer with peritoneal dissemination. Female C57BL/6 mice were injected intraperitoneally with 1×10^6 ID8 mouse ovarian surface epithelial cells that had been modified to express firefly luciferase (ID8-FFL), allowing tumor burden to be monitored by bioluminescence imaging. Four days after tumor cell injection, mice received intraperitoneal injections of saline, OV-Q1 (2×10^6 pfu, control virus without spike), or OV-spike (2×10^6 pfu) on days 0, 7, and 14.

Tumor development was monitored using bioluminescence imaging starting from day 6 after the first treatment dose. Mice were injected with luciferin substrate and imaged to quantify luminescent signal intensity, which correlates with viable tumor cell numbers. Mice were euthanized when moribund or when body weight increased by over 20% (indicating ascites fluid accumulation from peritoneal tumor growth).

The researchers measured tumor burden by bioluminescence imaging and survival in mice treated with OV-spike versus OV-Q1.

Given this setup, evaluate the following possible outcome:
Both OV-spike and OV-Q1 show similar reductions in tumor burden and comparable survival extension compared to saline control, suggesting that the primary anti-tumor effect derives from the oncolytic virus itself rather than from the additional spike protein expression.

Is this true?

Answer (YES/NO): YES